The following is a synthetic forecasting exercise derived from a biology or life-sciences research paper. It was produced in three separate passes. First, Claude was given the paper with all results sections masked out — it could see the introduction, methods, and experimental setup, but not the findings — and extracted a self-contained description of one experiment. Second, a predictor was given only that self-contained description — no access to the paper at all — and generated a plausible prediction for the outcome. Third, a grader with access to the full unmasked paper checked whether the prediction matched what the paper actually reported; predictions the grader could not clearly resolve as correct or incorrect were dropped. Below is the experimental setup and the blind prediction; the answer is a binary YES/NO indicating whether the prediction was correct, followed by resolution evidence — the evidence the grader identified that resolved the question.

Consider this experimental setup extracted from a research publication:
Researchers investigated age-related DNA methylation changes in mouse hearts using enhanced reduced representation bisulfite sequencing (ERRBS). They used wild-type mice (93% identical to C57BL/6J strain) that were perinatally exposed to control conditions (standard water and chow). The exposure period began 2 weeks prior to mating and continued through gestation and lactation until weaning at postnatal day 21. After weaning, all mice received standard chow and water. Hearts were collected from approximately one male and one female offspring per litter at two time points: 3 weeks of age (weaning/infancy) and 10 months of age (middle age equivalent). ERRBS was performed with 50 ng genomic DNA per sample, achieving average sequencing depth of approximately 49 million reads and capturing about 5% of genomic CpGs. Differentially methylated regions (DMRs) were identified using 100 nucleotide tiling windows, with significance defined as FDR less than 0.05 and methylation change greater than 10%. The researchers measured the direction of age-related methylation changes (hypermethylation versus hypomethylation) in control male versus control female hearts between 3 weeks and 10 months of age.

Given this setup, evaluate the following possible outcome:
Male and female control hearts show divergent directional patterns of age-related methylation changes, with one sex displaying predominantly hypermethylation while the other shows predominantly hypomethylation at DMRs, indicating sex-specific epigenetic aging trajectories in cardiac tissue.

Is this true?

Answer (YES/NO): NO